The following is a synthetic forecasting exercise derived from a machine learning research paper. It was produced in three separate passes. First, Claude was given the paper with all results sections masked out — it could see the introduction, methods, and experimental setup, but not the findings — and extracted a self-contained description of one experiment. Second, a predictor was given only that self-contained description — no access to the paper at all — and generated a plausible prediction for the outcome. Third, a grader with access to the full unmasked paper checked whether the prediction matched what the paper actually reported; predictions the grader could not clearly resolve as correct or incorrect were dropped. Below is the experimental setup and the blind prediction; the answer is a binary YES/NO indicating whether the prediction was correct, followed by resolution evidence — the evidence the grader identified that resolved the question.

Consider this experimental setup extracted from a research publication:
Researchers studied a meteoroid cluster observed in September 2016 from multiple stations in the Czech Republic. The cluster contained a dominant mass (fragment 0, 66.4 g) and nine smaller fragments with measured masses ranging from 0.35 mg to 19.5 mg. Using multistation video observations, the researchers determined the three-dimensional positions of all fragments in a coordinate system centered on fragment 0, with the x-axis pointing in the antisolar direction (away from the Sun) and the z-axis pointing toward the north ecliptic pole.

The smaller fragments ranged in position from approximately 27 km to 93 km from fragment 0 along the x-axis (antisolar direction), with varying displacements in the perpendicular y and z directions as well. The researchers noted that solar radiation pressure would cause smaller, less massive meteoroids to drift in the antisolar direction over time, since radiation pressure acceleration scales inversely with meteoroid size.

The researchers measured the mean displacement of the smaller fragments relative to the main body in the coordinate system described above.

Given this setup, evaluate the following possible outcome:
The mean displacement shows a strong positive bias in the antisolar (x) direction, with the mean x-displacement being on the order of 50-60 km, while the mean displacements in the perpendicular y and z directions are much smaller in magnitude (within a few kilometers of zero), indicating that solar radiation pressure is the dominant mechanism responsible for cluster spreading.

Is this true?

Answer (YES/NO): NO